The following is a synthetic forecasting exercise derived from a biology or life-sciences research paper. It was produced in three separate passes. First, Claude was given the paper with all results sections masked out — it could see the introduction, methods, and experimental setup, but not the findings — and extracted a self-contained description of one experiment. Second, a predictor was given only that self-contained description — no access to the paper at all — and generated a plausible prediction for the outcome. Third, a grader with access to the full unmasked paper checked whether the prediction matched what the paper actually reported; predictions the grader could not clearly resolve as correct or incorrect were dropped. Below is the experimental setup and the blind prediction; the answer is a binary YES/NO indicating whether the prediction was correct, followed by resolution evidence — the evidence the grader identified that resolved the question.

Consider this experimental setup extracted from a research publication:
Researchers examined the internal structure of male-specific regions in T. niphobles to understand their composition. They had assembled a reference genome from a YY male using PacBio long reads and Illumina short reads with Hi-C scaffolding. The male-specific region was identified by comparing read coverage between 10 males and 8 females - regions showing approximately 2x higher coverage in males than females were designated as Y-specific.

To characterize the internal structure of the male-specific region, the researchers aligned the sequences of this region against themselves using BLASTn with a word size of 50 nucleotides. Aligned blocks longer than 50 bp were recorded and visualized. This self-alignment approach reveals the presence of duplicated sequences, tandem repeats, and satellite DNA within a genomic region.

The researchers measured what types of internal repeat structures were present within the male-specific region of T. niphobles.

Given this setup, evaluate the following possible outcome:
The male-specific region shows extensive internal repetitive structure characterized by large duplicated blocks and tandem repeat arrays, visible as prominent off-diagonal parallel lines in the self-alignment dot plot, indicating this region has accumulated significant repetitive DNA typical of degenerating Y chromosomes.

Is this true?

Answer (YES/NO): NO